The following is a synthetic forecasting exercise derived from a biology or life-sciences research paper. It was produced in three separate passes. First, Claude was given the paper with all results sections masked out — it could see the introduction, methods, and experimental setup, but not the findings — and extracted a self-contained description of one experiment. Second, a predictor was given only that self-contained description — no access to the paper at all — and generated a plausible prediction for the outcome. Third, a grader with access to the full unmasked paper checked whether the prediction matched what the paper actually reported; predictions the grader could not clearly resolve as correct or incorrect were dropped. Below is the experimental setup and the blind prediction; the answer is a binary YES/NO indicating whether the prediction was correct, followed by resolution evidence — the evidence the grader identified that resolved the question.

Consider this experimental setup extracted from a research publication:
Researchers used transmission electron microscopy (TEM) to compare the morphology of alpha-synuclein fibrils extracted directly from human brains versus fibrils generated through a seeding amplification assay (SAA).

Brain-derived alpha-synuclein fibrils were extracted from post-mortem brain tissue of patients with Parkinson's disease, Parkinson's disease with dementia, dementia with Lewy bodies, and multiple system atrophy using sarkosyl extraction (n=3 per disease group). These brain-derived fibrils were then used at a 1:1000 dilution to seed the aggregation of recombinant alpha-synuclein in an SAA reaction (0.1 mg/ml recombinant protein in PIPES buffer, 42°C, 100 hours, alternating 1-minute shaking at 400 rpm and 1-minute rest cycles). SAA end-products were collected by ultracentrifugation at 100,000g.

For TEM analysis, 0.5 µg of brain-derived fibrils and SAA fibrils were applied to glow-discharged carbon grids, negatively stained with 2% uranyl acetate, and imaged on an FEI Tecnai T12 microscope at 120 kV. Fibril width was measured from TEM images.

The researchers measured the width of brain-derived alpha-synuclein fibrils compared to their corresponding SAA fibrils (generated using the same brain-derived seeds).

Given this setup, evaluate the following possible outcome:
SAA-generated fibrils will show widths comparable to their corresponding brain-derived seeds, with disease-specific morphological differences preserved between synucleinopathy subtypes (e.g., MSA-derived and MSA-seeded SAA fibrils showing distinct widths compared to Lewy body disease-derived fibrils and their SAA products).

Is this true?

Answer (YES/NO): NO